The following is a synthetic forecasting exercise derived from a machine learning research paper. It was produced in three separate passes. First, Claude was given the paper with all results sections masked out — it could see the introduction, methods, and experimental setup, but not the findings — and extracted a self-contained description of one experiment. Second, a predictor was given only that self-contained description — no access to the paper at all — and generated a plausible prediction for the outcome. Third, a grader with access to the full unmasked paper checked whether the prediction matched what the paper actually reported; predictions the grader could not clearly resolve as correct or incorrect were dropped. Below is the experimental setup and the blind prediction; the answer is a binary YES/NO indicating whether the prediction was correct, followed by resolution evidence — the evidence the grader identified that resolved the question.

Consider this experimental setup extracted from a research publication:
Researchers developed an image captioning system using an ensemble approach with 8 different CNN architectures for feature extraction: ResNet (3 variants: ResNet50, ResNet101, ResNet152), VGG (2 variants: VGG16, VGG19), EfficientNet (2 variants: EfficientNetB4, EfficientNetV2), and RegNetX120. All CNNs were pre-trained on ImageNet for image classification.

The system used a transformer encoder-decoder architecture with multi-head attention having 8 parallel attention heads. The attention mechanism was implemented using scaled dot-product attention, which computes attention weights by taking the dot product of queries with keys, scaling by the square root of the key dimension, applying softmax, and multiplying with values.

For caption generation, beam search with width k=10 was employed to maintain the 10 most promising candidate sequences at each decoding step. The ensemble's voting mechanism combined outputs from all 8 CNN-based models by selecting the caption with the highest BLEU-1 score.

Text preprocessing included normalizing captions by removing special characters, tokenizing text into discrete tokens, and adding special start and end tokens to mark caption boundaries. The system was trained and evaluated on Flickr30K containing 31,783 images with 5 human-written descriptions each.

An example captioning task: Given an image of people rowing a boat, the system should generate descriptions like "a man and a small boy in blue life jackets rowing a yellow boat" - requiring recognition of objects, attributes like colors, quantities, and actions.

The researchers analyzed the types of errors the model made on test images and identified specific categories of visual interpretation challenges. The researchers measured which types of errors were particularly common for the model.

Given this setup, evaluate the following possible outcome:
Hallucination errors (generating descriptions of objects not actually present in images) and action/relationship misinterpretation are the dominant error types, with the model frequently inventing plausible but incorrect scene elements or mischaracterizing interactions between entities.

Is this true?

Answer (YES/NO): NO